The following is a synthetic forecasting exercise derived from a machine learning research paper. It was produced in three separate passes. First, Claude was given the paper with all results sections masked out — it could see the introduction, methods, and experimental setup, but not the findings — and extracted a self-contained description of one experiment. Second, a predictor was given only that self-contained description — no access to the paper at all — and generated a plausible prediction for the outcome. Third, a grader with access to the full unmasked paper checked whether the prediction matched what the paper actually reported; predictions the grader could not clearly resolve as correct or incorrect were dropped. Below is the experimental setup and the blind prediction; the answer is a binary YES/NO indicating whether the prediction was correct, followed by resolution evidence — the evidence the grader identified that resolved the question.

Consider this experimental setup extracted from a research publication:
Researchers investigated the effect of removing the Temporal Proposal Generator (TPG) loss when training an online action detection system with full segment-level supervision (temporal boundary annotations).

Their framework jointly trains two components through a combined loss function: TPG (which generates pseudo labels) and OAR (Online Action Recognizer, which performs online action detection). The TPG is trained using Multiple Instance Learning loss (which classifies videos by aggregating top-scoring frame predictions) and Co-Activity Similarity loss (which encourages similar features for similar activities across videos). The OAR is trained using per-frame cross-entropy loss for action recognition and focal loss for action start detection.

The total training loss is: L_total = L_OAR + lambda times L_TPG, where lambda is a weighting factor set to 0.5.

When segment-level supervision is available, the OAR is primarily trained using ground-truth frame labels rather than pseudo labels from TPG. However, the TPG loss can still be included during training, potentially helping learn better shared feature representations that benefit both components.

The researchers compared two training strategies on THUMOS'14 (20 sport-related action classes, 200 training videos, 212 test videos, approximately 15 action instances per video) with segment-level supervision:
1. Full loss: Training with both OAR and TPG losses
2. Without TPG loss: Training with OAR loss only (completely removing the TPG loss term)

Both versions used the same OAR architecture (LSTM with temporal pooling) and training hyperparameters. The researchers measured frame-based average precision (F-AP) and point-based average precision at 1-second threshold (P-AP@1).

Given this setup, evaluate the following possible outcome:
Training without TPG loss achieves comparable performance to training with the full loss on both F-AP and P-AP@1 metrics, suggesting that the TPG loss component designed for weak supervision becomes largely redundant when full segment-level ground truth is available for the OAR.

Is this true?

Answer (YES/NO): NO